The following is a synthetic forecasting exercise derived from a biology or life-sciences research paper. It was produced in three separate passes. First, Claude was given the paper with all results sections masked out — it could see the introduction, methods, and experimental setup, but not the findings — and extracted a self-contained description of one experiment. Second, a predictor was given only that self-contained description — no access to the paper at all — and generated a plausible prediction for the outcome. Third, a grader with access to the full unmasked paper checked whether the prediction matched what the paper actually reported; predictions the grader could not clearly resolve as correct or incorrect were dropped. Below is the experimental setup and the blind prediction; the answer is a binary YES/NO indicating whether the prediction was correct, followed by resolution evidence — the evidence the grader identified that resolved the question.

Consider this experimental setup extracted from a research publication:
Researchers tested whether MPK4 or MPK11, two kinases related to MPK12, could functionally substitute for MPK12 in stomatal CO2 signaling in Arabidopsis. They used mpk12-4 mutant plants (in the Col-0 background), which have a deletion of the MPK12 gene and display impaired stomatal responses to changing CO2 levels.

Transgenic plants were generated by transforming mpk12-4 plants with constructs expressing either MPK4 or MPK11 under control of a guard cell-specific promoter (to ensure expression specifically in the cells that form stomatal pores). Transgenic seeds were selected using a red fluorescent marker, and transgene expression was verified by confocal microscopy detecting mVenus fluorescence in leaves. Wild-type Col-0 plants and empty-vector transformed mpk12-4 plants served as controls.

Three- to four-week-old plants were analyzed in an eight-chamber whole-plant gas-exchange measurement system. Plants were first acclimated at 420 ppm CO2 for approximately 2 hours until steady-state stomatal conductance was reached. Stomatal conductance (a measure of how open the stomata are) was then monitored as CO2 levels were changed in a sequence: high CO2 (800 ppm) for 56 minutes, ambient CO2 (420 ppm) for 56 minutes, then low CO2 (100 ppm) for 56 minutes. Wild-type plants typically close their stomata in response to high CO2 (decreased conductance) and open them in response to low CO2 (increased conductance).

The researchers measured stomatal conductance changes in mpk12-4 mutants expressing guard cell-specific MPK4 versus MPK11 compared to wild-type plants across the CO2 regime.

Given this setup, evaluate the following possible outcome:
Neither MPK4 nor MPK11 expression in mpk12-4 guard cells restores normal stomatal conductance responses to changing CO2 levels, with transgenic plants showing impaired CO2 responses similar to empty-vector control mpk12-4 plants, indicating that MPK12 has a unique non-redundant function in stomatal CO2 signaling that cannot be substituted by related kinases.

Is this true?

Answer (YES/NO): NO